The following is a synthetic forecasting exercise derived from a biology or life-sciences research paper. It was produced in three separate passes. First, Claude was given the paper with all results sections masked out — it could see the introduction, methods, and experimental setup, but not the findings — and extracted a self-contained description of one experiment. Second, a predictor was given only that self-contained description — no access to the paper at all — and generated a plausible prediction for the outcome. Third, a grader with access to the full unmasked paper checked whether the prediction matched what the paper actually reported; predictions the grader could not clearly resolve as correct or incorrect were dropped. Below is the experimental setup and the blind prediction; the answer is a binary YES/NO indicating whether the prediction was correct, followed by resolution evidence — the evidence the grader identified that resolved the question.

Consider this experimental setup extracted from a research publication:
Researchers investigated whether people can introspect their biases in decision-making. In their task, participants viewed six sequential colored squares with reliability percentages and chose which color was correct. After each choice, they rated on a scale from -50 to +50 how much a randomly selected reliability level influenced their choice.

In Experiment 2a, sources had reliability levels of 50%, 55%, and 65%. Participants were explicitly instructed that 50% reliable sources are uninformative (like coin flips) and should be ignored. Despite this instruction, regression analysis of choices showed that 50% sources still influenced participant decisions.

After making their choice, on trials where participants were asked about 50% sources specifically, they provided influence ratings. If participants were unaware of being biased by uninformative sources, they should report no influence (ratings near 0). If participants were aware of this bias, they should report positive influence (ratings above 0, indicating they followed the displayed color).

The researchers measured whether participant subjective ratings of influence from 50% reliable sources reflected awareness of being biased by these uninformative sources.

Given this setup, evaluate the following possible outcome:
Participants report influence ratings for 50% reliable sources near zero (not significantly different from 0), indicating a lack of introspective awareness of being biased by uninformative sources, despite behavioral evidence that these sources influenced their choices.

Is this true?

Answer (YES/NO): NO